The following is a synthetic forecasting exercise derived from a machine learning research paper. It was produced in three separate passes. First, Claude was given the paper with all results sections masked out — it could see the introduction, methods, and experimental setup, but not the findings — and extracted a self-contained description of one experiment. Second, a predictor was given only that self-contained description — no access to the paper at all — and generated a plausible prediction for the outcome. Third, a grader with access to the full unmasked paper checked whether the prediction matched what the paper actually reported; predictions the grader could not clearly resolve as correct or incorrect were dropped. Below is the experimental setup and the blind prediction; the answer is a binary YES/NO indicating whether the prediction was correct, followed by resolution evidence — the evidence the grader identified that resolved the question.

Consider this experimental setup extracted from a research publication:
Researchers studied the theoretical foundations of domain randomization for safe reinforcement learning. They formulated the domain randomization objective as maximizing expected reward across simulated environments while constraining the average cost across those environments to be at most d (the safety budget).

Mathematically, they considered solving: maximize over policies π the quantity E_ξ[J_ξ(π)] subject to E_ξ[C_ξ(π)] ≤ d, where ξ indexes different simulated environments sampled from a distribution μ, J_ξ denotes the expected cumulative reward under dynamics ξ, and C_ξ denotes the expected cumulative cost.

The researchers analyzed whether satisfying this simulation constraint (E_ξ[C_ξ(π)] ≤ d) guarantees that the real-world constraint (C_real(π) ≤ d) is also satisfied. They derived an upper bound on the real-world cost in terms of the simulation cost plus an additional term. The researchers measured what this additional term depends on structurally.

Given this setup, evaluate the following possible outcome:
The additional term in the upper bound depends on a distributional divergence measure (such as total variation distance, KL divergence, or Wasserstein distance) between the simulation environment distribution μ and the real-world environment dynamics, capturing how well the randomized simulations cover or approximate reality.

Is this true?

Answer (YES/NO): YES